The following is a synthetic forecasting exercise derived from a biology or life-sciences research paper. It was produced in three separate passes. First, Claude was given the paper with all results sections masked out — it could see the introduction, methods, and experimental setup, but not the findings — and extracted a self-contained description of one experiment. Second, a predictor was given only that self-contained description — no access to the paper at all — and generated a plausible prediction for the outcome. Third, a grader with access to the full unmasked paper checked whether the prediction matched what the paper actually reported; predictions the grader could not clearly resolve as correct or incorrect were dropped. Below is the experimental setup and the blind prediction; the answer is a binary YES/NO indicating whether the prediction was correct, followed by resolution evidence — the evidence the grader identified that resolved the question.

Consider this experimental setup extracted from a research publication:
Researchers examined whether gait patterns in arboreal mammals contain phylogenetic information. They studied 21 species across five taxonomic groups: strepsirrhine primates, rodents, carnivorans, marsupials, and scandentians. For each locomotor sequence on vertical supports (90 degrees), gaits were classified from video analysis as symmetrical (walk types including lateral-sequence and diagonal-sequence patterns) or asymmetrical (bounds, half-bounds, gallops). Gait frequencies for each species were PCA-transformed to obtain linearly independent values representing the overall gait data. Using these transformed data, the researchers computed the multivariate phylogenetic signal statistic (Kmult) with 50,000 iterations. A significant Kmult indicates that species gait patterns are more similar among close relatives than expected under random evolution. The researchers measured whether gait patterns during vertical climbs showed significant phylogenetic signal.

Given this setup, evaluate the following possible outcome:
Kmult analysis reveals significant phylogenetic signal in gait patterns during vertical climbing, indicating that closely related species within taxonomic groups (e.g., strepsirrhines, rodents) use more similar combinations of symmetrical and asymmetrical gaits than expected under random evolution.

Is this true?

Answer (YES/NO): YES